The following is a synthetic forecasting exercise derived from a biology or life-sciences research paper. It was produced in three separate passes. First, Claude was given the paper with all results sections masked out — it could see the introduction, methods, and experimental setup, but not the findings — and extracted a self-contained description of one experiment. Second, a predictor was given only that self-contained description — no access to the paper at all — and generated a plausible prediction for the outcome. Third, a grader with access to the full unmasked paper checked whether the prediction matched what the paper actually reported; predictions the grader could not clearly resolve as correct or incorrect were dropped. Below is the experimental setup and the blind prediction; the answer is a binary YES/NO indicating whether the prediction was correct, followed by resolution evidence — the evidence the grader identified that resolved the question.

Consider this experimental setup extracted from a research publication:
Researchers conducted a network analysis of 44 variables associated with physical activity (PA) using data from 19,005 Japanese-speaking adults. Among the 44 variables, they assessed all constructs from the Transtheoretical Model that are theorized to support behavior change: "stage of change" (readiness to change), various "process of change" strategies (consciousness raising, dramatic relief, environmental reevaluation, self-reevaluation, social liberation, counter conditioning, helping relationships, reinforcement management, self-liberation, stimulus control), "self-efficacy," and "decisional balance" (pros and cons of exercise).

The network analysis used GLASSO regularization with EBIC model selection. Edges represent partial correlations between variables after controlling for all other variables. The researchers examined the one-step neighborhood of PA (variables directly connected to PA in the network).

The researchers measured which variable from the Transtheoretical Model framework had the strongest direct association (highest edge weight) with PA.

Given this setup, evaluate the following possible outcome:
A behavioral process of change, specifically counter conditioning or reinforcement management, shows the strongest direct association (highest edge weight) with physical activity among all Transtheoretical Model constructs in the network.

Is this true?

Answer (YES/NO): NO